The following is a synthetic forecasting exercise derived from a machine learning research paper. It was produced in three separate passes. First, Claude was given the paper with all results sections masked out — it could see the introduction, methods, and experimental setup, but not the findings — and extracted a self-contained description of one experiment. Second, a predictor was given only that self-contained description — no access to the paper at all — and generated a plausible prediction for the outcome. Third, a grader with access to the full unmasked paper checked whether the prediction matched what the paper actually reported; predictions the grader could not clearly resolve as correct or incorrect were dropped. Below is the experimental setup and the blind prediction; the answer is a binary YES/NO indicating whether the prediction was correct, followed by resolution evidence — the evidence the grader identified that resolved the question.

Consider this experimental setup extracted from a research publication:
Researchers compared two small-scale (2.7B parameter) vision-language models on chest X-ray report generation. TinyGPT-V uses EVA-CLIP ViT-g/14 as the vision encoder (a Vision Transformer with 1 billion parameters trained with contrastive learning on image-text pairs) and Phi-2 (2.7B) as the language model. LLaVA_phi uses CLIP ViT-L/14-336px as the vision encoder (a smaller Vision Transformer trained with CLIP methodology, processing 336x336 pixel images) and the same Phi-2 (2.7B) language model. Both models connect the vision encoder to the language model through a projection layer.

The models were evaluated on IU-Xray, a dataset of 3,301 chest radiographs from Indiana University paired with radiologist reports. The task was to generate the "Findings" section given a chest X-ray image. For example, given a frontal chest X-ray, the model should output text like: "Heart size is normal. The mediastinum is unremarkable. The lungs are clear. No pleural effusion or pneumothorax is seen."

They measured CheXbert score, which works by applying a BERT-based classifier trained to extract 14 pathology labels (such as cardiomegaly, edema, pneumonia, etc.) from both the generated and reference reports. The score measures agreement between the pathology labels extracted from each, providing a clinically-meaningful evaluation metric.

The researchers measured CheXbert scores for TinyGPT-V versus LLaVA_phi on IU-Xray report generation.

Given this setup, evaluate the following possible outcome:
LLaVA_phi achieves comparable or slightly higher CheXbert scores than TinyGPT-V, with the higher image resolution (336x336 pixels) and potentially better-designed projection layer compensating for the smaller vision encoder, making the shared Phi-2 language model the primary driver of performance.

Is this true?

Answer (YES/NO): NO